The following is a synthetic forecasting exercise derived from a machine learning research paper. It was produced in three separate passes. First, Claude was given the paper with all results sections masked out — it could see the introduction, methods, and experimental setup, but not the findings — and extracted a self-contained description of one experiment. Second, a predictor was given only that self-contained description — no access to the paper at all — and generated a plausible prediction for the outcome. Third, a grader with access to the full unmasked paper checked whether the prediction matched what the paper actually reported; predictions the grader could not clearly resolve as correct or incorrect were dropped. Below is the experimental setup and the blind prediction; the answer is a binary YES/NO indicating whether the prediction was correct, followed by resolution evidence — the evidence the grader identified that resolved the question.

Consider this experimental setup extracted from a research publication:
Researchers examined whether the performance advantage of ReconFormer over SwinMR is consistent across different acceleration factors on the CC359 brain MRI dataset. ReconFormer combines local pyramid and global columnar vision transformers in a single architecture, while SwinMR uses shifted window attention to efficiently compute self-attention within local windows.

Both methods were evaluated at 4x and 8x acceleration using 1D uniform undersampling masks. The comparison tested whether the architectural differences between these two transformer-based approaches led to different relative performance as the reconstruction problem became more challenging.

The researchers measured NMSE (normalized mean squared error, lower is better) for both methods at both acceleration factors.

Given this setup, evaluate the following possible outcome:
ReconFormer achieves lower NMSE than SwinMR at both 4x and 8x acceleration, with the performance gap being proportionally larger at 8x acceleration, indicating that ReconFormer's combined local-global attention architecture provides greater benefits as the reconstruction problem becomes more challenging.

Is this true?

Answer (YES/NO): NO